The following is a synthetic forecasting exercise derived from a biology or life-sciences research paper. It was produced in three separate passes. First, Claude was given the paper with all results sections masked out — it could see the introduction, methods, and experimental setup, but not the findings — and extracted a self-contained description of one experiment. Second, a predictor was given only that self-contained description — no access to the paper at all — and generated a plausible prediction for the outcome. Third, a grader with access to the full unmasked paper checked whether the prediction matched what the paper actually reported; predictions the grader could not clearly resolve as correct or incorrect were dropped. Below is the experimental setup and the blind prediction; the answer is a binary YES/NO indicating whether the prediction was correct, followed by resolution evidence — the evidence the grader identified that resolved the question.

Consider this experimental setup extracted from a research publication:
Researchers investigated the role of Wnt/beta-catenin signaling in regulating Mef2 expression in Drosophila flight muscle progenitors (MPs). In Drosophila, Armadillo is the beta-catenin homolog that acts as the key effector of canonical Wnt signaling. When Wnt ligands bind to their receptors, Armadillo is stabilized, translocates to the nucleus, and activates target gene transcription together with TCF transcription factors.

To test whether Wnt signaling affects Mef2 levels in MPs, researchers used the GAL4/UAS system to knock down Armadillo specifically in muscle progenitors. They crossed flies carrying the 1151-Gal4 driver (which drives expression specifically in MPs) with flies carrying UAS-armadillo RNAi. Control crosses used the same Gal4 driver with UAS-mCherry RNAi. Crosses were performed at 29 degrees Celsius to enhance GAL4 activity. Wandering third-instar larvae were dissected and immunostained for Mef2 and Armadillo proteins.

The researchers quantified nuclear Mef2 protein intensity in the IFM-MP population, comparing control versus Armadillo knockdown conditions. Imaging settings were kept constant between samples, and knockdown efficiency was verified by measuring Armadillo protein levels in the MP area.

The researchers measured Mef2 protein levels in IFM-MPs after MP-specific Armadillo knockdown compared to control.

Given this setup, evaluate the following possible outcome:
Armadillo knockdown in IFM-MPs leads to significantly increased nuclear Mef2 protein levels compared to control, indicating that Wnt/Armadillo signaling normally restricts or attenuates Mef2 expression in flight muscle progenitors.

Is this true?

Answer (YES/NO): YES